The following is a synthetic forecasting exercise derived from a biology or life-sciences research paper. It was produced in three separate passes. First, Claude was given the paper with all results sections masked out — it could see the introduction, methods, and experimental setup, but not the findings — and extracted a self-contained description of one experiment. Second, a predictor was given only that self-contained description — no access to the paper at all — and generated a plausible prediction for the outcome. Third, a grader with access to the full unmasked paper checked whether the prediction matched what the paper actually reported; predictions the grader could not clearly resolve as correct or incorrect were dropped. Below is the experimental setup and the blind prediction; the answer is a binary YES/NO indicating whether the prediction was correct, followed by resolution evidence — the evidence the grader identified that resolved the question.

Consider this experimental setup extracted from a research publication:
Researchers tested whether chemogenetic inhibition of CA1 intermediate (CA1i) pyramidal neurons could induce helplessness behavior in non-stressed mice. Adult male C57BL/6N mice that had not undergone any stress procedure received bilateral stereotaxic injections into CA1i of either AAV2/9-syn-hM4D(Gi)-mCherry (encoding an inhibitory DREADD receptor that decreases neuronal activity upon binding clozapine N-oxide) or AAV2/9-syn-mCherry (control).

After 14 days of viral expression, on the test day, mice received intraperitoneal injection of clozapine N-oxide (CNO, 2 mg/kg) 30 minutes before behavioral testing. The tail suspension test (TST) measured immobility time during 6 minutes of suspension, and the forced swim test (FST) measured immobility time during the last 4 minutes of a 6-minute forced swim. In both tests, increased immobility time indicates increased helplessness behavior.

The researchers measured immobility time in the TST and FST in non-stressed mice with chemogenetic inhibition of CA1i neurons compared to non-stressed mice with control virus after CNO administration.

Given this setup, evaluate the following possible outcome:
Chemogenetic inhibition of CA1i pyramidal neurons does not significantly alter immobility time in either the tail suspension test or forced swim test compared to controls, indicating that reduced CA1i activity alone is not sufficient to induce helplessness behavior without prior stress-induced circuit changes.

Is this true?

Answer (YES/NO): NO